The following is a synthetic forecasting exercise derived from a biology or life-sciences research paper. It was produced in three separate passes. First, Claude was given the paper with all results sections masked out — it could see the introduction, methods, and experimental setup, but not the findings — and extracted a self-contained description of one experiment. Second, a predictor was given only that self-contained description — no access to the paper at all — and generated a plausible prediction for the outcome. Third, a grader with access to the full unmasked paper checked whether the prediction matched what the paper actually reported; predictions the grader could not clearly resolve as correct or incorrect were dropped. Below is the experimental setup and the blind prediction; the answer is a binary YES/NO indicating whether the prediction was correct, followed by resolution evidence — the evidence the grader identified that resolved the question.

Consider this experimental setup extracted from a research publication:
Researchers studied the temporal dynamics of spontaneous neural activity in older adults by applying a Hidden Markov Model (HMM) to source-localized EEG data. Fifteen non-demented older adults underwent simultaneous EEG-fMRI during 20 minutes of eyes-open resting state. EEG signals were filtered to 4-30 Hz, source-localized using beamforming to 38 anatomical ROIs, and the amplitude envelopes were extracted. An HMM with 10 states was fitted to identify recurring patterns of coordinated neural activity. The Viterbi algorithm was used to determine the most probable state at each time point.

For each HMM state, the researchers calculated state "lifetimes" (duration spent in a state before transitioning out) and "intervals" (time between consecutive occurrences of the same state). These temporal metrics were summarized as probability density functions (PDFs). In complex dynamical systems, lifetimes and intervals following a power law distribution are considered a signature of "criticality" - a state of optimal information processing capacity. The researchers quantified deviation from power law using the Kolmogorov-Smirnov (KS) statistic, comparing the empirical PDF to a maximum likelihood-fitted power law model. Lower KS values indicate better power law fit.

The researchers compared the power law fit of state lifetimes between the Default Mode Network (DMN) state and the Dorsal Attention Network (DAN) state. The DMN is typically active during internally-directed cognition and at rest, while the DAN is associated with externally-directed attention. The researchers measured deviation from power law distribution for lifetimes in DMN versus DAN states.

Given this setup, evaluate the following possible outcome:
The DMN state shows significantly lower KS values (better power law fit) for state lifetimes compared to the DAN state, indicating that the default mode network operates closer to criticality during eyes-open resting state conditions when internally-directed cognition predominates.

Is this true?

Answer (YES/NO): YES